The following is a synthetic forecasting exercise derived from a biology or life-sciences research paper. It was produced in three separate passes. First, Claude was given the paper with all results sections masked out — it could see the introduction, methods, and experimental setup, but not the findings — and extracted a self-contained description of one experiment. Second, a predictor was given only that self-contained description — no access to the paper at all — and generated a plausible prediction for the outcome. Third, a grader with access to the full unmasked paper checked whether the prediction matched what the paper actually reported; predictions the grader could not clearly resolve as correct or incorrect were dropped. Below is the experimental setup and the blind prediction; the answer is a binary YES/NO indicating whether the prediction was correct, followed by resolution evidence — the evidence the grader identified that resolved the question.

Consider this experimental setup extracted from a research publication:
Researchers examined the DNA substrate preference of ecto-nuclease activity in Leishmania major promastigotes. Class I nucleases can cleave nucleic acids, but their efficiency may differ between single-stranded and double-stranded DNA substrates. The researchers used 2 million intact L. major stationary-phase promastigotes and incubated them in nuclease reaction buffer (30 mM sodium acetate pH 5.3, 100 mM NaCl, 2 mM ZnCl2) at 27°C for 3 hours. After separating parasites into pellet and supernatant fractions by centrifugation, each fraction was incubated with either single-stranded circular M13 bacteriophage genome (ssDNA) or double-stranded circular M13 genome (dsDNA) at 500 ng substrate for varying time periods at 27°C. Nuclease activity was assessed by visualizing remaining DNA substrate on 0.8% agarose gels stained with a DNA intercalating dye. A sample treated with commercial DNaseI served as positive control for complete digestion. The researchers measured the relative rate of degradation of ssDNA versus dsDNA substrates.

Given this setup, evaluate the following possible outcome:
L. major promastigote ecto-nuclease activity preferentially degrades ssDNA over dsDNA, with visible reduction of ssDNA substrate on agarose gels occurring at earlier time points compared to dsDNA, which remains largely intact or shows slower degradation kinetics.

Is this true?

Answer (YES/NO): YES